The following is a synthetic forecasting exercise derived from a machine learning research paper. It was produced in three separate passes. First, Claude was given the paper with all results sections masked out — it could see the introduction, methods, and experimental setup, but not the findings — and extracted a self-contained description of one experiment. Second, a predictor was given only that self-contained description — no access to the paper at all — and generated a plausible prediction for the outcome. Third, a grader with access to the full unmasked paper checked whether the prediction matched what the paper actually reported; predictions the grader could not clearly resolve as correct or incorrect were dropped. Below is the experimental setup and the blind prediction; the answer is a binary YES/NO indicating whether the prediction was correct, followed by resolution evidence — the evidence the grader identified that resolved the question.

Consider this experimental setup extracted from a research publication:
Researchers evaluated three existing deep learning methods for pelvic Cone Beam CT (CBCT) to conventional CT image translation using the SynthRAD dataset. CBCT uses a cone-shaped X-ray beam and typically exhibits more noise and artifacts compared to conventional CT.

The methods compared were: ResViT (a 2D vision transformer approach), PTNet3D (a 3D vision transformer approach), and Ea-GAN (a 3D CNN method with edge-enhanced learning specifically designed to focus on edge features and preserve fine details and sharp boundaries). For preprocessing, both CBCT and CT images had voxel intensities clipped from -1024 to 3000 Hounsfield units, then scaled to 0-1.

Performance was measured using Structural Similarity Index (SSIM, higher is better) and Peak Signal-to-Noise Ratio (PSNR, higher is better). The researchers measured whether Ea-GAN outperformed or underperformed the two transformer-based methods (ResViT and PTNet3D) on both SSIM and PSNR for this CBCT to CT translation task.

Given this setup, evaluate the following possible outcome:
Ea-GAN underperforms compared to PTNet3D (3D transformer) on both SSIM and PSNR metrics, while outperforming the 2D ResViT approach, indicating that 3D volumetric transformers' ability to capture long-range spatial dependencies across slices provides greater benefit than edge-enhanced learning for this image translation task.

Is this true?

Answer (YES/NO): NO